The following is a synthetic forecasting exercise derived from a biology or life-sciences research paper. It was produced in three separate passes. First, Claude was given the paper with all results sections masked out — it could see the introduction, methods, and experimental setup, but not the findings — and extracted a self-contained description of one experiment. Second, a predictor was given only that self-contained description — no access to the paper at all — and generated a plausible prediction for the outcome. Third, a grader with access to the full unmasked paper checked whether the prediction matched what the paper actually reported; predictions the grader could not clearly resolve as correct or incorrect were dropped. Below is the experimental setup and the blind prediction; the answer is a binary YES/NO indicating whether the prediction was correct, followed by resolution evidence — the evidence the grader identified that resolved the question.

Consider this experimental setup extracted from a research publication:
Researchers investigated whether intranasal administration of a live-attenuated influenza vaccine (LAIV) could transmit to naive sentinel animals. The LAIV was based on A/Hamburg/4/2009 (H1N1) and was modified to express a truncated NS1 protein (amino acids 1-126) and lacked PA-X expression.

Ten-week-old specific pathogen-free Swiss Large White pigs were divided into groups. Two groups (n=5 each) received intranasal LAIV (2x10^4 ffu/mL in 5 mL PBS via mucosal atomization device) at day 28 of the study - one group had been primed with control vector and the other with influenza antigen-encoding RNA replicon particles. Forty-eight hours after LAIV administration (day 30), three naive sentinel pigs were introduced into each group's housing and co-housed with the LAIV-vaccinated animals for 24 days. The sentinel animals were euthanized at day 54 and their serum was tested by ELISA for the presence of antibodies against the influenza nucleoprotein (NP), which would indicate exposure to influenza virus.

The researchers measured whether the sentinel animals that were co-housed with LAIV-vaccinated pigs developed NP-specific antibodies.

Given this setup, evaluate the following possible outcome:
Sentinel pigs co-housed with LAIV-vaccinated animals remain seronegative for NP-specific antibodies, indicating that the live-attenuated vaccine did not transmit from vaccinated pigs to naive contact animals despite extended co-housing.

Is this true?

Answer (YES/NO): NO